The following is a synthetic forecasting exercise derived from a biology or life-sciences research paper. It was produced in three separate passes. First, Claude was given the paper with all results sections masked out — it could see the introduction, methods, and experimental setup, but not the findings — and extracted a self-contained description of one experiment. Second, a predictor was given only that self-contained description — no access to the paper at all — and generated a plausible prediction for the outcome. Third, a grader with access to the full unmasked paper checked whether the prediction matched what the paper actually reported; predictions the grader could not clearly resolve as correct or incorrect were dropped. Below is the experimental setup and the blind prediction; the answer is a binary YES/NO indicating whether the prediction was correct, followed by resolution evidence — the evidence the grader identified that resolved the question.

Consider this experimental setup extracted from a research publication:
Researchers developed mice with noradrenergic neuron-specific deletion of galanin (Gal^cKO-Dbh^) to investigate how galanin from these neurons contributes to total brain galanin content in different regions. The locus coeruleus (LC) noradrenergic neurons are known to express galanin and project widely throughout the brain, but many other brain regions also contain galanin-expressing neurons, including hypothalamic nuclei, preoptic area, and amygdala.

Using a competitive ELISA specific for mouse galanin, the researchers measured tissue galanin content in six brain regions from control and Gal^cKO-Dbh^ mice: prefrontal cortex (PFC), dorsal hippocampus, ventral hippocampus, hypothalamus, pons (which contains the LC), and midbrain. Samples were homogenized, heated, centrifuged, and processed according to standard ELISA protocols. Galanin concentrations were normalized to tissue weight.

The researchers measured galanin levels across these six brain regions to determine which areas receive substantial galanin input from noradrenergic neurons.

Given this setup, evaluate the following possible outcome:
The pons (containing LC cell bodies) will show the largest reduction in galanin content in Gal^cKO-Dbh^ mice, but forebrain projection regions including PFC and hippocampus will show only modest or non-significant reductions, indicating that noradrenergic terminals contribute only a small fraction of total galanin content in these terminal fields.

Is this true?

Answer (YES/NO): NO